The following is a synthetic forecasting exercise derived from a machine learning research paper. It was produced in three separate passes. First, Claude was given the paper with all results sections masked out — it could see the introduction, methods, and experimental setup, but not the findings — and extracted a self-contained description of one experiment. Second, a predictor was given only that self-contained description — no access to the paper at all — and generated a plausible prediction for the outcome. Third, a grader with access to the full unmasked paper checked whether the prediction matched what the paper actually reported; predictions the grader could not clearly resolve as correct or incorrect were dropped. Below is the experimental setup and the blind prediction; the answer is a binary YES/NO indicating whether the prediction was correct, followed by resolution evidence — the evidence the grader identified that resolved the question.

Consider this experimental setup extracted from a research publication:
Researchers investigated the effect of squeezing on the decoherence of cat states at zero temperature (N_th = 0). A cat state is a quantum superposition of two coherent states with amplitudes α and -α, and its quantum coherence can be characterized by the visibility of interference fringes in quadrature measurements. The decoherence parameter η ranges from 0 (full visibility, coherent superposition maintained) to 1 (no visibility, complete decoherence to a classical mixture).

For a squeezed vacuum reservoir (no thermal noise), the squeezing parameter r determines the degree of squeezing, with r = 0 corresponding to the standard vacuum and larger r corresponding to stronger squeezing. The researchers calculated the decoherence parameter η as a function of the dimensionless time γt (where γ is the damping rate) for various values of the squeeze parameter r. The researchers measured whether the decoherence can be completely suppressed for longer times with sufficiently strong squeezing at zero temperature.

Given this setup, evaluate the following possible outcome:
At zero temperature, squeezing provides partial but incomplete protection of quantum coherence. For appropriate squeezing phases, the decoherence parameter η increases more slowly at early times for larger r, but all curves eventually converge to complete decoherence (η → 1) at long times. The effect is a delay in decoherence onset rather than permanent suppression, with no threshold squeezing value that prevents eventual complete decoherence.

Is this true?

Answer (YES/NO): NO